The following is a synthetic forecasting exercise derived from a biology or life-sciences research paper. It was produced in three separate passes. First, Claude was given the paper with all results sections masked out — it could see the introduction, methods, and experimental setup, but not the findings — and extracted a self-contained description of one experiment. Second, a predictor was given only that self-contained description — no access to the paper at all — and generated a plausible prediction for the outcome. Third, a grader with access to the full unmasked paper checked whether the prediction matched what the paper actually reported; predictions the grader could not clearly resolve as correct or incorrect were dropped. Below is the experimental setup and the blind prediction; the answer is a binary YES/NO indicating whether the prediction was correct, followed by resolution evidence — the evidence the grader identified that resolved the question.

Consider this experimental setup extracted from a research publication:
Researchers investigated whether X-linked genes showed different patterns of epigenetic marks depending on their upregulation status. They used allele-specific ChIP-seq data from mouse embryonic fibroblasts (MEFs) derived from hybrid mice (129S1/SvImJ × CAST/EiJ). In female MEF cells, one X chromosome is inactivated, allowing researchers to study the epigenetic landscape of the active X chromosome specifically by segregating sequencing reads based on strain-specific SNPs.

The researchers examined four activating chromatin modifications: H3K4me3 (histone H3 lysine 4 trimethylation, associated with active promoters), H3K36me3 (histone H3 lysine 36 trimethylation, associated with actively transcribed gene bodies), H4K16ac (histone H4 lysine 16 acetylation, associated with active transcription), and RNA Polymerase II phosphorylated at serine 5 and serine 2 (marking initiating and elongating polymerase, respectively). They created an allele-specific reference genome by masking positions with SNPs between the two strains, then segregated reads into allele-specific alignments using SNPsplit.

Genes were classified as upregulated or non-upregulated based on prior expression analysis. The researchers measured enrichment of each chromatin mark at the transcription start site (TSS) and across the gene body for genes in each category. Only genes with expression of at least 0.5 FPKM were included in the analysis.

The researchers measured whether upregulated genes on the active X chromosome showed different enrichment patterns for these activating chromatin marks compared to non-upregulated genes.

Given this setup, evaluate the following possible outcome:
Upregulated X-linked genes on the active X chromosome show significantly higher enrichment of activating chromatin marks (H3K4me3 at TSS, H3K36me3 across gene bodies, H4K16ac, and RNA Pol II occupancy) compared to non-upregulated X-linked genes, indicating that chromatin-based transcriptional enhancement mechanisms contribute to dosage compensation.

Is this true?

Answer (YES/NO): NO